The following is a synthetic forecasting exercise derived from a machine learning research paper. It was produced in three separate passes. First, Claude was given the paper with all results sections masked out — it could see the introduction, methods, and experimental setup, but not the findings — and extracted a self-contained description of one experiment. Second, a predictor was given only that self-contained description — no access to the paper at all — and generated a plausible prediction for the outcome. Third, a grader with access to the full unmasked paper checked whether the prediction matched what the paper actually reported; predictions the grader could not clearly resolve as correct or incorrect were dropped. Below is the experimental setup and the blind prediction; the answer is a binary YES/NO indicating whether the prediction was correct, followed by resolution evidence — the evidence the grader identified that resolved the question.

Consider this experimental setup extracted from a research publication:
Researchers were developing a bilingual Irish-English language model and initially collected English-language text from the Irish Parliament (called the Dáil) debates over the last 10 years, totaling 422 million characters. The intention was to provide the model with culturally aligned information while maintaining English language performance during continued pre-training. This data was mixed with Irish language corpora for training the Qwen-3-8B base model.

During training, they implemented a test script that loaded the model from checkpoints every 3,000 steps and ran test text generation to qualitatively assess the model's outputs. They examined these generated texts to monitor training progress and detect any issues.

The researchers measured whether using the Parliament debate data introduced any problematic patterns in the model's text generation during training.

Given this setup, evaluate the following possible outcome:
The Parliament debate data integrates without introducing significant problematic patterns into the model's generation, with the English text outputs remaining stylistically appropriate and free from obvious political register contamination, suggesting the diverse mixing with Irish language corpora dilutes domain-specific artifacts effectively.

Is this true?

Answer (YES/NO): NO